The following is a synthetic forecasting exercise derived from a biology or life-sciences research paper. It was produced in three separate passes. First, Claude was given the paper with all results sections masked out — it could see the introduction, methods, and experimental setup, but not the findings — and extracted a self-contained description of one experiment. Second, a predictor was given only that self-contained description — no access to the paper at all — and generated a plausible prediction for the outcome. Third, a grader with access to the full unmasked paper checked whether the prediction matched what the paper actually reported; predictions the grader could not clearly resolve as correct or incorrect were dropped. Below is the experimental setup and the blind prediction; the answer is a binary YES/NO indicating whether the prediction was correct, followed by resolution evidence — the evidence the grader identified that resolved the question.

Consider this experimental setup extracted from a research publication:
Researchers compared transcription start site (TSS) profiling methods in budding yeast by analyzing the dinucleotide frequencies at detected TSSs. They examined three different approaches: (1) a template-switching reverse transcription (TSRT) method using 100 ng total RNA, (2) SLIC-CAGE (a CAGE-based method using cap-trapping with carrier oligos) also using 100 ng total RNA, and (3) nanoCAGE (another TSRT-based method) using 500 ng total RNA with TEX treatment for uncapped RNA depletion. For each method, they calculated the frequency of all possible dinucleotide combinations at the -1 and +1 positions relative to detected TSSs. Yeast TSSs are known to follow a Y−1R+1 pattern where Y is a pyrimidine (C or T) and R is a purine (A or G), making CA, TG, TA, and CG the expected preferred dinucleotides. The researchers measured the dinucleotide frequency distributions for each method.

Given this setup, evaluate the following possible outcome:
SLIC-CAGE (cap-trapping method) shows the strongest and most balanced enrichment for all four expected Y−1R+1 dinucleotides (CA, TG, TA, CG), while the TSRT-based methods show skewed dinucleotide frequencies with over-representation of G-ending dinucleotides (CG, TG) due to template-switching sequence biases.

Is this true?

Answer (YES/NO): NO